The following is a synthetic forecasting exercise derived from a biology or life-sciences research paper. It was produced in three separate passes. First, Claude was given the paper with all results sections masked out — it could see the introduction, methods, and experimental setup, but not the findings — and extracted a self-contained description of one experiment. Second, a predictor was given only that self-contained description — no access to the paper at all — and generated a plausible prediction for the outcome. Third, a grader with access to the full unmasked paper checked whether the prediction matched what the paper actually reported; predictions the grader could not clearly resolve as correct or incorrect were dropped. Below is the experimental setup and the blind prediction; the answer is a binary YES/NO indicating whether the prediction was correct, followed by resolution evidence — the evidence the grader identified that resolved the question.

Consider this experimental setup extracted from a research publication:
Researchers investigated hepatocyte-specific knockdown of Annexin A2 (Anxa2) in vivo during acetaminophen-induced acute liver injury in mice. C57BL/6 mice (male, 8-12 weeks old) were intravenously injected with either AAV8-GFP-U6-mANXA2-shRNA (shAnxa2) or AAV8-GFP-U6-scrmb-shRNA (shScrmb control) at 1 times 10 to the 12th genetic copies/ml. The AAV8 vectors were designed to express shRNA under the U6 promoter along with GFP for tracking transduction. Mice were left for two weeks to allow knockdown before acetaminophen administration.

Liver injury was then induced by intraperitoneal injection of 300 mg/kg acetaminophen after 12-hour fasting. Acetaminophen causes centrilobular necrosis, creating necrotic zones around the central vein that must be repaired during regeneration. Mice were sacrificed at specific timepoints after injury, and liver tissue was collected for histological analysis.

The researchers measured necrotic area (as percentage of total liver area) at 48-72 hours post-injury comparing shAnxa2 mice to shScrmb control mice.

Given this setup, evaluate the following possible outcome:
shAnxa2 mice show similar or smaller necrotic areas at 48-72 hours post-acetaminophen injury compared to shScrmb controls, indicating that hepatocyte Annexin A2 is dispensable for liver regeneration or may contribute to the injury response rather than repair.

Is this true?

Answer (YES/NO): NO